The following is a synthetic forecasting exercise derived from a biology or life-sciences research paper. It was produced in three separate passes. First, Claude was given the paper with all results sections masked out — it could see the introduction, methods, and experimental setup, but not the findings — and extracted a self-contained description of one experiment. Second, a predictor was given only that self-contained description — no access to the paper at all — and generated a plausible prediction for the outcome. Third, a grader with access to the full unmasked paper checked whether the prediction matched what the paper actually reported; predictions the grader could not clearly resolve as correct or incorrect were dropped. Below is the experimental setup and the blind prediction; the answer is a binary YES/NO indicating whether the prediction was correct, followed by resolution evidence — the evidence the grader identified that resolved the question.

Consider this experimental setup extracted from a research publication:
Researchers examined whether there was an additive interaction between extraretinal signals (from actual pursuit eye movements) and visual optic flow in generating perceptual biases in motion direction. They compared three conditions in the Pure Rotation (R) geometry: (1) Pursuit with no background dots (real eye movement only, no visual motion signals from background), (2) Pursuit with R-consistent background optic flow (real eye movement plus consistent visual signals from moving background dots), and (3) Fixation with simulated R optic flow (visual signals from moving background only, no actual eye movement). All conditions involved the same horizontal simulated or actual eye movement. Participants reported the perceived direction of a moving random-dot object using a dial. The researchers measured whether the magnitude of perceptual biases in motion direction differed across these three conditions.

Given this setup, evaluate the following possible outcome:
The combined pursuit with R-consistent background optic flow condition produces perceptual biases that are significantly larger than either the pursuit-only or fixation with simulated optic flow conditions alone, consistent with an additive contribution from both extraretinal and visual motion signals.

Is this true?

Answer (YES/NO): NO